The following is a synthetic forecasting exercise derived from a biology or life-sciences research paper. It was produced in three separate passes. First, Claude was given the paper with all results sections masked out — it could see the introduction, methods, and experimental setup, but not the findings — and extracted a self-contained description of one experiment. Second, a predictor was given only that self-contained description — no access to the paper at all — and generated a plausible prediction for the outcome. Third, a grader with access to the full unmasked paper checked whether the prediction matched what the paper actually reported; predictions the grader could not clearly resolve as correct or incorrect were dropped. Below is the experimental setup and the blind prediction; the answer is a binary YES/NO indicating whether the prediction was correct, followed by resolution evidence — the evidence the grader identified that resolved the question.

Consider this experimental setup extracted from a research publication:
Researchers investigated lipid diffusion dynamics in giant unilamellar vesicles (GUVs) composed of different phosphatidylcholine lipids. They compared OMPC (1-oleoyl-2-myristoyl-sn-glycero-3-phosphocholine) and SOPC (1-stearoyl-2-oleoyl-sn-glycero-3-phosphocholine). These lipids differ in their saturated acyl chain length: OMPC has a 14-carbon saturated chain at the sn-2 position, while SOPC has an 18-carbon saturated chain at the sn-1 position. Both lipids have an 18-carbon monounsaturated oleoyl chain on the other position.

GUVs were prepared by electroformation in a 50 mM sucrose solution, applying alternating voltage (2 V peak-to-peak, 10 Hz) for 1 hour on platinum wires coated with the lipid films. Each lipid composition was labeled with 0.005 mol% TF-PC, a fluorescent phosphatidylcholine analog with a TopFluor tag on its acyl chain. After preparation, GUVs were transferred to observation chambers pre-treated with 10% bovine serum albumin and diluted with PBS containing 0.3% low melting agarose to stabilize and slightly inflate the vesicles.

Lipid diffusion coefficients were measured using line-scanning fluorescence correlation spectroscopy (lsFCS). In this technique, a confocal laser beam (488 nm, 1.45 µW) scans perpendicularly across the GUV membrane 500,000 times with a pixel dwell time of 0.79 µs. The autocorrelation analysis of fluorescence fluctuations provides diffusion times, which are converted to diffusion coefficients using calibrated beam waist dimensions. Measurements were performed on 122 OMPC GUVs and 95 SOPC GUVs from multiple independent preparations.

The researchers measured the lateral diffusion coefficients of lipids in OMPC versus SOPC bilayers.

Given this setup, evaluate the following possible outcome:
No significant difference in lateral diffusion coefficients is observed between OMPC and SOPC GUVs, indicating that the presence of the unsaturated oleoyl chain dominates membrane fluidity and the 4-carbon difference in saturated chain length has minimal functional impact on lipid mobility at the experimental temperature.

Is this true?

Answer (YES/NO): YES